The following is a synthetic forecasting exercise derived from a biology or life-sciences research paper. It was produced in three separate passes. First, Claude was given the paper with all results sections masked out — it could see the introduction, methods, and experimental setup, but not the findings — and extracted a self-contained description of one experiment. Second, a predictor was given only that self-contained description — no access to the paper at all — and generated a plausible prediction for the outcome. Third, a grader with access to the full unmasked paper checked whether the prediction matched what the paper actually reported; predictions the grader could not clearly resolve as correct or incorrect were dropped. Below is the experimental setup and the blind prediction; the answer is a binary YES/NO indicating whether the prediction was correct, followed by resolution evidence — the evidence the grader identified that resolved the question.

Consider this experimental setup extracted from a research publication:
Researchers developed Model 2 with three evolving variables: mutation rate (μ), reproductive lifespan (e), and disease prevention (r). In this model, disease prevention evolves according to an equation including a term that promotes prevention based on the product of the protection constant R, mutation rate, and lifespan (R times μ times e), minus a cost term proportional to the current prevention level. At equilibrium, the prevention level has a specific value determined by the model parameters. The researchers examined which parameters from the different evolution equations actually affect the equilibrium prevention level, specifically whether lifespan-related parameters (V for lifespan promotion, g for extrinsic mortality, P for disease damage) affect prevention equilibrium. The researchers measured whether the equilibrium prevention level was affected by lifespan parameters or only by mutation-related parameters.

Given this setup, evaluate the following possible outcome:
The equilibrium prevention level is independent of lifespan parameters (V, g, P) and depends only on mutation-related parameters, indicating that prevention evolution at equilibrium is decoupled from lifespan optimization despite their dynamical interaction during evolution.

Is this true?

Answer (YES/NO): YES